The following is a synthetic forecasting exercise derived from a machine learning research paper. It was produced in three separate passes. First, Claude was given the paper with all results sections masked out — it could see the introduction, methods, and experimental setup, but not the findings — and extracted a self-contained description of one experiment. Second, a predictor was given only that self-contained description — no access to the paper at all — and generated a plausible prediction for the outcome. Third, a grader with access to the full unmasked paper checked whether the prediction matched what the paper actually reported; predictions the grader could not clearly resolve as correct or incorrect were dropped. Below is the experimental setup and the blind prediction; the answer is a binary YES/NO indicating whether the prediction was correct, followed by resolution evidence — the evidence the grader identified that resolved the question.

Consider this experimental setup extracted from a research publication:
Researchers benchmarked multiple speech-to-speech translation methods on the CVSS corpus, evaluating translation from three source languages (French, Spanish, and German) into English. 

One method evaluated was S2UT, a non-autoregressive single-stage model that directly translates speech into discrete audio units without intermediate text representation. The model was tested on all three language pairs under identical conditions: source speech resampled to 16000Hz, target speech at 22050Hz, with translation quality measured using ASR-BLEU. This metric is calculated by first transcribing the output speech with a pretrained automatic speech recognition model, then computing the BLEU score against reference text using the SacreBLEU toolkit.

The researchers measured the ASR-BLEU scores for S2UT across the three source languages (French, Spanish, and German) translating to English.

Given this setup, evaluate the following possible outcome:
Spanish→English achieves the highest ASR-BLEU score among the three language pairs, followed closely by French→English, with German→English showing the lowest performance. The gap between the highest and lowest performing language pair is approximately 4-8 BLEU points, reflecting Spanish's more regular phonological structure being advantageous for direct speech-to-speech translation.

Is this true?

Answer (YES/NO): NO